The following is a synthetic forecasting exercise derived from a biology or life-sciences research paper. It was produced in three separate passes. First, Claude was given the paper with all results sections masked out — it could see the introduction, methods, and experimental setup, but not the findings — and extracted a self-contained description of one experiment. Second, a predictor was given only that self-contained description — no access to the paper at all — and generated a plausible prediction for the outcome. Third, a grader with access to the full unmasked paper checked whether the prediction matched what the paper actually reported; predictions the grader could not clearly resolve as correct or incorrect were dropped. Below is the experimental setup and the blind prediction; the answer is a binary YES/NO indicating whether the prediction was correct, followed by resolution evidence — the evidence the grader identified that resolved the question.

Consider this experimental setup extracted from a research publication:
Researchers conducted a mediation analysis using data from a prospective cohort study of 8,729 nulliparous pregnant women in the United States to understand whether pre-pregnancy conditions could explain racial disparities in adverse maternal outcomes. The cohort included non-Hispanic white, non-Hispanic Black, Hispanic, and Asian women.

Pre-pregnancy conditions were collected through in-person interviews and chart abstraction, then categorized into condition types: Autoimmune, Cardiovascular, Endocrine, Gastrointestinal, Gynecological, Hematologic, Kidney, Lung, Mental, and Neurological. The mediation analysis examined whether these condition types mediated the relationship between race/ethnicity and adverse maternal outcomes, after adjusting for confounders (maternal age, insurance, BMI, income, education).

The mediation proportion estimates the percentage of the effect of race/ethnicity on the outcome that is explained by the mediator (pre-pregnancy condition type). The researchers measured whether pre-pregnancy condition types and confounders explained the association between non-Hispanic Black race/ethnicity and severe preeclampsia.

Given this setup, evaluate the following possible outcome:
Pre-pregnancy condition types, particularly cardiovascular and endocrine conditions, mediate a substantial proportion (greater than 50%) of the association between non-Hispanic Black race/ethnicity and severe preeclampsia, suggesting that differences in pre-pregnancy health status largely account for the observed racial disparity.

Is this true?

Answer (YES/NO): NO